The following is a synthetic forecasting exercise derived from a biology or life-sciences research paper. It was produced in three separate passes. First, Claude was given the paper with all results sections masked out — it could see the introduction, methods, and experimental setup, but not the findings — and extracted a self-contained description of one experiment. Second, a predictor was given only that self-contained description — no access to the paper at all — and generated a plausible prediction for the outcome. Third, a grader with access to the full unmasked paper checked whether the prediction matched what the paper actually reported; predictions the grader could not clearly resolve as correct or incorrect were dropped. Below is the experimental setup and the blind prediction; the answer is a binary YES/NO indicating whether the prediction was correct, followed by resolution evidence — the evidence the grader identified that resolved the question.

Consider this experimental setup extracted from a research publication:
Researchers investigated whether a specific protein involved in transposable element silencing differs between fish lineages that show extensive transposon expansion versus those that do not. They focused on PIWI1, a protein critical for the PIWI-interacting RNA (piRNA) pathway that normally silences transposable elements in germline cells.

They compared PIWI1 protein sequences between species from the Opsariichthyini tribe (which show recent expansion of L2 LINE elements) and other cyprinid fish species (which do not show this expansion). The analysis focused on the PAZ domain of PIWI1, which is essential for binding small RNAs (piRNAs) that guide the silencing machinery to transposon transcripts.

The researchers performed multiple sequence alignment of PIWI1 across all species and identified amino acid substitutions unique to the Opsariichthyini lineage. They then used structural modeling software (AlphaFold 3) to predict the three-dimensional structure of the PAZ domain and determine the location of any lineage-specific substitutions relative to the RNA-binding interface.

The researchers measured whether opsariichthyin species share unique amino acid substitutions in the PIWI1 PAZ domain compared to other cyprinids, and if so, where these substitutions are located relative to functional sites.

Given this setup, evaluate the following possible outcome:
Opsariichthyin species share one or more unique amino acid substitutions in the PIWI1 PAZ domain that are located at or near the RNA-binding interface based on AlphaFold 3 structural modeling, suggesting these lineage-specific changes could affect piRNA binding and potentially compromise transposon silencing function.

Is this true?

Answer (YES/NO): YES